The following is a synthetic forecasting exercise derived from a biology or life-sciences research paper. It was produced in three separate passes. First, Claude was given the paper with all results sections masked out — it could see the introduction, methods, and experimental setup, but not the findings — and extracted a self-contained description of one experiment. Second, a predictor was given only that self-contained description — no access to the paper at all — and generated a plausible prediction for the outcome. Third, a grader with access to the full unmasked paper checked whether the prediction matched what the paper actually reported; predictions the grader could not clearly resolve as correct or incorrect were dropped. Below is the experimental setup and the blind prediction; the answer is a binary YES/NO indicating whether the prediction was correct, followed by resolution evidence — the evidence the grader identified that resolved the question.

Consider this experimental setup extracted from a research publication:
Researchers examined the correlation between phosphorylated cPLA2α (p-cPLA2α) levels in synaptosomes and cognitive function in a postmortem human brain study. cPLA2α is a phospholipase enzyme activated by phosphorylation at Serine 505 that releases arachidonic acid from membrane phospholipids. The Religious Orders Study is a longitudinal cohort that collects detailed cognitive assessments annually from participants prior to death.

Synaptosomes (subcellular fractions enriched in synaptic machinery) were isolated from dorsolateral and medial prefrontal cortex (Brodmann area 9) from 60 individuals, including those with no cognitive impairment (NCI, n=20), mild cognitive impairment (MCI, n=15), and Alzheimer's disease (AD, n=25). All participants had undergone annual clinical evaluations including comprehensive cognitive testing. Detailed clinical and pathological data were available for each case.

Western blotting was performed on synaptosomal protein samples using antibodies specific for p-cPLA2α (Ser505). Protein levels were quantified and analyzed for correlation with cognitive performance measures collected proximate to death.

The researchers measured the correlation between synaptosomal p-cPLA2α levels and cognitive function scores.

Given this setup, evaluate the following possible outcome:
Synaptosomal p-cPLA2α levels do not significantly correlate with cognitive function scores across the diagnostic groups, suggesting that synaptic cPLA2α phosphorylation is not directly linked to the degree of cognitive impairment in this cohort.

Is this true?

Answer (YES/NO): NO